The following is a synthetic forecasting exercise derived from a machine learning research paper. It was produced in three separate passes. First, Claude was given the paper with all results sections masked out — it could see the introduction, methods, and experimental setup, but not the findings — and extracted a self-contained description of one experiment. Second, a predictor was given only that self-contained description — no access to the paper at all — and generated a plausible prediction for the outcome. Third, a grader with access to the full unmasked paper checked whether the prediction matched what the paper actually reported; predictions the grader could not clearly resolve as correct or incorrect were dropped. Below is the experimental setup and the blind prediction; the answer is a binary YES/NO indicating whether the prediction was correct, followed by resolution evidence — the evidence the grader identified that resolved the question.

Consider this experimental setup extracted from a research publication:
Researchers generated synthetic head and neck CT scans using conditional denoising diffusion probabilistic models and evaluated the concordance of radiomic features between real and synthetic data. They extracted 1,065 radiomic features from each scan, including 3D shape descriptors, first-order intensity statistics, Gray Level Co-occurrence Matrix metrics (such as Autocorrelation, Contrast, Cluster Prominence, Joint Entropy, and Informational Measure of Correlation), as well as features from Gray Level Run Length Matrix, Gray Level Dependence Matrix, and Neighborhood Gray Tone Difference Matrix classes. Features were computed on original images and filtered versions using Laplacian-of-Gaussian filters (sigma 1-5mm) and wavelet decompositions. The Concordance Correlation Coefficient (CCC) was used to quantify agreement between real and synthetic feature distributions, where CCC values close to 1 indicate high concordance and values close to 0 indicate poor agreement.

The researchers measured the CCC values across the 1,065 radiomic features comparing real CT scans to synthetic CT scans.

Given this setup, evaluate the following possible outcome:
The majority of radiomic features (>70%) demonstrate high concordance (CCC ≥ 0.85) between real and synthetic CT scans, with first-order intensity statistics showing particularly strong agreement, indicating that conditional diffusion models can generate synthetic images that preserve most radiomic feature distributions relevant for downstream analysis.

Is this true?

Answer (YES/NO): NO